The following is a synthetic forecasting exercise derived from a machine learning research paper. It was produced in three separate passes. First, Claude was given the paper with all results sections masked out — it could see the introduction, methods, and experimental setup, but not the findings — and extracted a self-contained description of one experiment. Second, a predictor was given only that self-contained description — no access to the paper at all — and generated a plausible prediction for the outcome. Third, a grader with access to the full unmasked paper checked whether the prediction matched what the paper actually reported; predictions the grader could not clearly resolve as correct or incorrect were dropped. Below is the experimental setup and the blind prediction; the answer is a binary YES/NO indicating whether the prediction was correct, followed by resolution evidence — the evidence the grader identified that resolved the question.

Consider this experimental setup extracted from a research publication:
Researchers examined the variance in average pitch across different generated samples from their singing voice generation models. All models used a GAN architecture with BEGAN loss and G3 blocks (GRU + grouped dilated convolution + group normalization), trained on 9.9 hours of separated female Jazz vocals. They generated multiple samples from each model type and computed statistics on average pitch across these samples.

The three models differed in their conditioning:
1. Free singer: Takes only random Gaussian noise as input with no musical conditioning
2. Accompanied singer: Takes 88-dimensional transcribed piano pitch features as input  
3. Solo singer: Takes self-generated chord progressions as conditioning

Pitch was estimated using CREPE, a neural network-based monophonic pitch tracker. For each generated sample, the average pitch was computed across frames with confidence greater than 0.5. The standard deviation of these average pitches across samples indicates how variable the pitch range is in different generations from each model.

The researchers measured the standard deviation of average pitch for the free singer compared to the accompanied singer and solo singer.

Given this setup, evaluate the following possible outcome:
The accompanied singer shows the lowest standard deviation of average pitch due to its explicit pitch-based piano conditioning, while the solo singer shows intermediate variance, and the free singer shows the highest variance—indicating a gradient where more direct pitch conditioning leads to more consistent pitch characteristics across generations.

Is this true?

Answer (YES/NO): NO